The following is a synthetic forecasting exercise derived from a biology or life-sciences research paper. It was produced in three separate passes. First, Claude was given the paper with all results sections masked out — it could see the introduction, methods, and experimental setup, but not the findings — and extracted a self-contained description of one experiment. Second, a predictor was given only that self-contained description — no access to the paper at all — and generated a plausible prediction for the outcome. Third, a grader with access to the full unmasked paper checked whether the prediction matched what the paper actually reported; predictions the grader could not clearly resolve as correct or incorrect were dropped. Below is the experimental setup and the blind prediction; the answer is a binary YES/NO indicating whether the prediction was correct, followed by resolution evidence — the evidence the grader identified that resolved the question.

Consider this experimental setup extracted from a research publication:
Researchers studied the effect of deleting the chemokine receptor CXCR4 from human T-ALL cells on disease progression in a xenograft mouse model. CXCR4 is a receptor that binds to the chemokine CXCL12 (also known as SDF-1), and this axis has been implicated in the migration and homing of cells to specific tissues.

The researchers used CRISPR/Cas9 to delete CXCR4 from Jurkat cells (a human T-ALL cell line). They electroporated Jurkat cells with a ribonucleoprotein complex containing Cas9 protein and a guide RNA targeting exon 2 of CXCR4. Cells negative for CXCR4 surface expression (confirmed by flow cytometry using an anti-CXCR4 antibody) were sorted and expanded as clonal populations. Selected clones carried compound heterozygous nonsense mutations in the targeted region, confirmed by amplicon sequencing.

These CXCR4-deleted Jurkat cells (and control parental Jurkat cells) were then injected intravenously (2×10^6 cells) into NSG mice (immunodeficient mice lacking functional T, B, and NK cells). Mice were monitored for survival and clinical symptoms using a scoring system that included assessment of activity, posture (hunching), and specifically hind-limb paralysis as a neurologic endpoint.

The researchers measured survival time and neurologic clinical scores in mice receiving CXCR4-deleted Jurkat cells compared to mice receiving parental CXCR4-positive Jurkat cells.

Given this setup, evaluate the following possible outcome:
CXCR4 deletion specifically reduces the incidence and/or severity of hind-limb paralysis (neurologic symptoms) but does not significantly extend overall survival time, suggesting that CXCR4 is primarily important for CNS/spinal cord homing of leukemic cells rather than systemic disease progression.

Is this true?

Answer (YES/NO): NO